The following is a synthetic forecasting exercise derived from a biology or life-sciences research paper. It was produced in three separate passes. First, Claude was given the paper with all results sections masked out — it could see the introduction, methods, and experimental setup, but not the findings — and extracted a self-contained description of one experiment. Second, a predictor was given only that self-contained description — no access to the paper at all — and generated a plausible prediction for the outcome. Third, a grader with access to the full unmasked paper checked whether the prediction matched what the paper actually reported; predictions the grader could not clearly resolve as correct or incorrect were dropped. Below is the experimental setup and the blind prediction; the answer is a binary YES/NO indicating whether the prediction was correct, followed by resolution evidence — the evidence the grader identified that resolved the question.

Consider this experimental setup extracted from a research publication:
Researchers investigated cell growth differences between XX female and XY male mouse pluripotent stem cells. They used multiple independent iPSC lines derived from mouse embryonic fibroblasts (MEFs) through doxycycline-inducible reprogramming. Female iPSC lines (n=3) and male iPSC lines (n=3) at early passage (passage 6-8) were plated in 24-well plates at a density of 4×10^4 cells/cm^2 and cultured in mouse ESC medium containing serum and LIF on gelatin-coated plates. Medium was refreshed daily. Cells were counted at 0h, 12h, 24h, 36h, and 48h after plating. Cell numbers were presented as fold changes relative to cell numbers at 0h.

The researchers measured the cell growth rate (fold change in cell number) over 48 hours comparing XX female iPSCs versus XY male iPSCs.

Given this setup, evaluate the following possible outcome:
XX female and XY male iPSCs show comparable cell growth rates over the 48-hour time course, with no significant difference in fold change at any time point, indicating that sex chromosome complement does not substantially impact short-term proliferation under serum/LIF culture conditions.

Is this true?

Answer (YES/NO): NO